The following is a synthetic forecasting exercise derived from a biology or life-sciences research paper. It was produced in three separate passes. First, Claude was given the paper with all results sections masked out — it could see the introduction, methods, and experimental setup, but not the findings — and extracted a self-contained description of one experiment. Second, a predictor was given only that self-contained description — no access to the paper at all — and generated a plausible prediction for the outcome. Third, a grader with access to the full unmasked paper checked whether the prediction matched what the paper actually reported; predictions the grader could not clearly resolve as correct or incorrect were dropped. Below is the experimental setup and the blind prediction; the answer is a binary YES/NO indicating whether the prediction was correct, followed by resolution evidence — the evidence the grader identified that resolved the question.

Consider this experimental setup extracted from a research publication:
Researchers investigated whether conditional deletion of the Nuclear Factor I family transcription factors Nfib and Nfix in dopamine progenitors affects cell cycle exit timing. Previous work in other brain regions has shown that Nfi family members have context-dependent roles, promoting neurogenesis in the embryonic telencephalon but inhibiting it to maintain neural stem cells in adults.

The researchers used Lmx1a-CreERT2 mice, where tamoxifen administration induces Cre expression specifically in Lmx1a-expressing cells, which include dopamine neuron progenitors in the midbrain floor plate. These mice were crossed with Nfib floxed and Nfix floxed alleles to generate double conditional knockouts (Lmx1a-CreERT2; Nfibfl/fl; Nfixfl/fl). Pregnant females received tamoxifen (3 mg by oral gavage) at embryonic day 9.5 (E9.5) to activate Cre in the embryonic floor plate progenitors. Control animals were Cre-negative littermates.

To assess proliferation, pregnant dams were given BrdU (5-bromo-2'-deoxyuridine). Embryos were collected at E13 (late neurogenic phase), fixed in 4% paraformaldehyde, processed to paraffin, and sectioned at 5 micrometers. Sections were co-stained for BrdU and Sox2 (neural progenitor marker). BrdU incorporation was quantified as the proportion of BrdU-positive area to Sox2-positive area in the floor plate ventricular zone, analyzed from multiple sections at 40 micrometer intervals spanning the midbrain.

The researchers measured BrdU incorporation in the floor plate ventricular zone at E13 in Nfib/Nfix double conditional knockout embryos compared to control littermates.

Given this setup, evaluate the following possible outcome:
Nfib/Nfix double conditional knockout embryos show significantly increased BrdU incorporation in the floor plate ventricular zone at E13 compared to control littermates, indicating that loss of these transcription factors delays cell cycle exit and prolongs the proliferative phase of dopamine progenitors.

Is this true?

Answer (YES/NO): YES